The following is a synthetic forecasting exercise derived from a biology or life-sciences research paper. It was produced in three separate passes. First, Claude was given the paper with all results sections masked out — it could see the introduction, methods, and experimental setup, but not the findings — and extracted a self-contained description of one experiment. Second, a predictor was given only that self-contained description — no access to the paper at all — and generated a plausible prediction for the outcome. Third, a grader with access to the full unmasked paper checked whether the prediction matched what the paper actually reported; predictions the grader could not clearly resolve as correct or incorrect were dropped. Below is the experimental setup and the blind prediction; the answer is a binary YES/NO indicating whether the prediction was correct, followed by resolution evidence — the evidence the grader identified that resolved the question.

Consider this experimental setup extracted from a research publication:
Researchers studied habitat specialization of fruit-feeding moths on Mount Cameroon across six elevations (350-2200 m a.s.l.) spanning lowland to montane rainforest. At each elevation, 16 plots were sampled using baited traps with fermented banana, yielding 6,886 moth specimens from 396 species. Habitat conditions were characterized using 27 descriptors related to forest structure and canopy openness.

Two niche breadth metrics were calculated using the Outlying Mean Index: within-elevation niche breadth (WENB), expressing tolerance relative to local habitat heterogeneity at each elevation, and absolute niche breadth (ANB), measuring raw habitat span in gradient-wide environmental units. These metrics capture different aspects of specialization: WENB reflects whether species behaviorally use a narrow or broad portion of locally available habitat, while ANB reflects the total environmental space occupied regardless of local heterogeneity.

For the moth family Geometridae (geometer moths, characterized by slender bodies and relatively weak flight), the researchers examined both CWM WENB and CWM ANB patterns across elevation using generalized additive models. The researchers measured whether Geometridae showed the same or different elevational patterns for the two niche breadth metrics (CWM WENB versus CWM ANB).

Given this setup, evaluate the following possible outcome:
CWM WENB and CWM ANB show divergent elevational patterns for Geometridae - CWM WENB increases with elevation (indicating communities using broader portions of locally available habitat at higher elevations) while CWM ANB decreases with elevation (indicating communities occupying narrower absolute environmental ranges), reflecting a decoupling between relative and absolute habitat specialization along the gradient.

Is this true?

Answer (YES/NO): NO